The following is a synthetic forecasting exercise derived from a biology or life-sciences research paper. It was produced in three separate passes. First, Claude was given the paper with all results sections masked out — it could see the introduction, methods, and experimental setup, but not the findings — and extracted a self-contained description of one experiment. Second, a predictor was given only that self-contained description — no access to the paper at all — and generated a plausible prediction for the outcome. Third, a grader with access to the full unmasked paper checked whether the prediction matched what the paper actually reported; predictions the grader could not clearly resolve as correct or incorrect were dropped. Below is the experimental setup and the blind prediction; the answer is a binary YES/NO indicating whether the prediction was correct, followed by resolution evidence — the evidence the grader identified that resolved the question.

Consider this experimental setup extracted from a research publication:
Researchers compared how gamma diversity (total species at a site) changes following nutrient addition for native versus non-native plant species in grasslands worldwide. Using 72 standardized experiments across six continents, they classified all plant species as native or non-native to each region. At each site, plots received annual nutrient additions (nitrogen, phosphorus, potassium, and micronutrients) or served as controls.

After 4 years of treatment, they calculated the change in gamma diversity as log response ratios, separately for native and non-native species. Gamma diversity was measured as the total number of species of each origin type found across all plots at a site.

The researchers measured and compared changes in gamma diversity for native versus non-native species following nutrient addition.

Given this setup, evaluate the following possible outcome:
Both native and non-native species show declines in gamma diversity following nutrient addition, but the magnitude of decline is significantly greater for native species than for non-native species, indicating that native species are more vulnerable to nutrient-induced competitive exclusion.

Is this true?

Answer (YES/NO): NO